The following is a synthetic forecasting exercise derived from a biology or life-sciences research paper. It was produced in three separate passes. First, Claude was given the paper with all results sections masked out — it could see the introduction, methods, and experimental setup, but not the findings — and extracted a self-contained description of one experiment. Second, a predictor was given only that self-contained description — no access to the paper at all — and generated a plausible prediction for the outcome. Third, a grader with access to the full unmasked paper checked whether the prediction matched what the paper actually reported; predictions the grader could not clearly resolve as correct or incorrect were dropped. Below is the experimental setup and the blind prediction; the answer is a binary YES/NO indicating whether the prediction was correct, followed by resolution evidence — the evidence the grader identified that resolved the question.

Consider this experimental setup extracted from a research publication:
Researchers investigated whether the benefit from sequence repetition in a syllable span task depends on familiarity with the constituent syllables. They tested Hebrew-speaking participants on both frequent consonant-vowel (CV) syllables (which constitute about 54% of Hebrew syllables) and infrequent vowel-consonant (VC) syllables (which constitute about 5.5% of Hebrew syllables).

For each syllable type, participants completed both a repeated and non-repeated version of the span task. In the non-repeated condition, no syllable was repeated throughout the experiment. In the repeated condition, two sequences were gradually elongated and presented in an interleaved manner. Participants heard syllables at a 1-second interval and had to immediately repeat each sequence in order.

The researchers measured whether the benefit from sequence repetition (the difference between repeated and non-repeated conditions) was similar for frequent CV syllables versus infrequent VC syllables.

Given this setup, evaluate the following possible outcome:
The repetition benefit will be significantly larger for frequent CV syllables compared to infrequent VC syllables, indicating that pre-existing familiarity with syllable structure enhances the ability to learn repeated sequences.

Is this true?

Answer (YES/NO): NO